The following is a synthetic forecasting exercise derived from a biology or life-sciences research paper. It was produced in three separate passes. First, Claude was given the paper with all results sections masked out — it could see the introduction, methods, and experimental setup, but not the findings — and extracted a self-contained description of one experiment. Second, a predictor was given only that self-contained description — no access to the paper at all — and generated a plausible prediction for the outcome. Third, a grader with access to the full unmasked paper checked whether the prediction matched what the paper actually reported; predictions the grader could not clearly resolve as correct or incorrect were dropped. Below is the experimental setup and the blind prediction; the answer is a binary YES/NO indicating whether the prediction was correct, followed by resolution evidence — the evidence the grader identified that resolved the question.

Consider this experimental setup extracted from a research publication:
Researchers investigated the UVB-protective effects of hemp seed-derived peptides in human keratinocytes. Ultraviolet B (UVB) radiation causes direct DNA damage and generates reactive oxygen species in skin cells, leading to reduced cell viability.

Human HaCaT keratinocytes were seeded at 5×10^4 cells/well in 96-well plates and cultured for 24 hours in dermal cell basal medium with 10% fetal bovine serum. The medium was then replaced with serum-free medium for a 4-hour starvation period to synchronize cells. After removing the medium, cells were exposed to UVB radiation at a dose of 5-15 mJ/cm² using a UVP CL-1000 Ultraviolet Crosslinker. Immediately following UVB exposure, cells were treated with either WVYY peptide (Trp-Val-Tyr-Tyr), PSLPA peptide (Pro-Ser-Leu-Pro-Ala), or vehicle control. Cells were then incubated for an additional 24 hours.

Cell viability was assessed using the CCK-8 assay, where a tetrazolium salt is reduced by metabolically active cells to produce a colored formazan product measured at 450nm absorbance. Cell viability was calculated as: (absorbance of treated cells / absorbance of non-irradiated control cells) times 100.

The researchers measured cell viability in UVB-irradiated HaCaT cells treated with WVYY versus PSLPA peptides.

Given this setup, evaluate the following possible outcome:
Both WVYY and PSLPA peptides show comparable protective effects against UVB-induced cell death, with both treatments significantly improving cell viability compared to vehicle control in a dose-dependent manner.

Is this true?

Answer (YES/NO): NO